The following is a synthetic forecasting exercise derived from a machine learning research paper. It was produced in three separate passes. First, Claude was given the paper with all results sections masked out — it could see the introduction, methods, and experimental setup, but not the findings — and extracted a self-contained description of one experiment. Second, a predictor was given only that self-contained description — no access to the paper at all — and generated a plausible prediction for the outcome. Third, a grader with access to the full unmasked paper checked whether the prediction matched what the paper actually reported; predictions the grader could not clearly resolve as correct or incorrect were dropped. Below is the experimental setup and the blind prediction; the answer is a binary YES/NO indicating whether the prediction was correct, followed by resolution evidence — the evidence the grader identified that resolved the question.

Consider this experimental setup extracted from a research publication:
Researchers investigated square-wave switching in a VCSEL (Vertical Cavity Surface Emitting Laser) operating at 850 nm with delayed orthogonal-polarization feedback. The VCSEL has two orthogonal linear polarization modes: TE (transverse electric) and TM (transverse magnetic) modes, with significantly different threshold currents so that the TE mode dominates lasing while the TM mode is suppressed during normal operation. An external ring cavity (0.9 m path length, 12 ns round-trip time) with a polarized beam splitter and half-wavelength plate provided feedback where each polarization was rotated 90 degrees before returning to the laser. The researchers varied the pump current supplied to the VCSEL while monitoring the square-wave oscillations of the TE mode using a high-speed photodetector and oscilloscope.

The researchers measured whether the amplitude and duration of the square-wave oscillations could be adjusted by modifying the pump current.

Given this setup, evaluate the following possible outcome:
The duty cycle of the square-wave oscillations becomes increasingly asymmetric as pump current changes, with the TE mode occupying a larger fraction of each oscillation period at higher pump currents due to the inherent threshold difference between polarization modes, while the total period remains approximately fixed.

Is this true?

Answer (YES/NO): YES